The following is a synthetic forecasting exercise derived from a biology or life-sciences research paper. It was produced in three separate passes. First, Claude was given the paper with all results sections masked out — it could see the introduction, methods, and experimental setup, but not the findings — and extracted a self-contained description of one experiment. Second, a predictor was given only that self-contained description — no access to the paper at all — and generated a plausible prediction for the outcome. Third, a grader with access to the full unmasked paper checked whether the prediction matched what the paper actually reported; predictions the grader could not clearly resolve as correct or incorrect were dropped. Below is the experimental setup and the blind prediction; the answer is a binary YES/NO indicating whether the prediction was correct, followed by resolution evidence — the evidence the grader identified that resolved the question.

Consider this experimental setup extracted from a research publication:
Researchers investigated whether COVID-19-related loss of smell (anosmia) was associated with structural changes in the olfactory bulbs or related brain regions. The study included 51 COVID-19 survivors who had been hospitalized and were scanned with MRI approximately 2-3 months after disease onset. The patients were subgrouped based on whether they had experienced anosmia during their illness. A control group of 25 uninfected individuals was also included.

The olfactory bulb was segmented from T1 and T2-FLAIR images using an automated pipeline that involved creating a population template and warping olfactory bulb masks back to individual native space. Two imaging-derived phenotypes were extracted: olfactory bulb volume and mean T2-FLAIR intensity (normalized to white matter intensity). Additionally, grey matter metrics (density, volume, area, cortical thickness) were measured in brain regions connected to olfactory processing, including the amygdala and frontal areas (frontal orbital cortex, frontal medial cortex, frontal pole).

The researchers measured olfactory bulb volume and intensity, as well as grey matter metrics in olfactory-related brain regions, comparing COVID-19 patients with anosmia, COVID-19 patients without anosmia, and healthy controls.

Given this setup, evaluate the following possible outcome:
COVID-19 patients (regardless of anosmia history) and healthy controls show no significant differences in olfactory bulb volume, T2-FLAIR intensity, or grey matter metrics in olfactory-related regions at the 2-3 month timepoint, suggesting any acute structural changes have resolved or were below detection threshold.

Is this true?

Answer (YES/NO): YES